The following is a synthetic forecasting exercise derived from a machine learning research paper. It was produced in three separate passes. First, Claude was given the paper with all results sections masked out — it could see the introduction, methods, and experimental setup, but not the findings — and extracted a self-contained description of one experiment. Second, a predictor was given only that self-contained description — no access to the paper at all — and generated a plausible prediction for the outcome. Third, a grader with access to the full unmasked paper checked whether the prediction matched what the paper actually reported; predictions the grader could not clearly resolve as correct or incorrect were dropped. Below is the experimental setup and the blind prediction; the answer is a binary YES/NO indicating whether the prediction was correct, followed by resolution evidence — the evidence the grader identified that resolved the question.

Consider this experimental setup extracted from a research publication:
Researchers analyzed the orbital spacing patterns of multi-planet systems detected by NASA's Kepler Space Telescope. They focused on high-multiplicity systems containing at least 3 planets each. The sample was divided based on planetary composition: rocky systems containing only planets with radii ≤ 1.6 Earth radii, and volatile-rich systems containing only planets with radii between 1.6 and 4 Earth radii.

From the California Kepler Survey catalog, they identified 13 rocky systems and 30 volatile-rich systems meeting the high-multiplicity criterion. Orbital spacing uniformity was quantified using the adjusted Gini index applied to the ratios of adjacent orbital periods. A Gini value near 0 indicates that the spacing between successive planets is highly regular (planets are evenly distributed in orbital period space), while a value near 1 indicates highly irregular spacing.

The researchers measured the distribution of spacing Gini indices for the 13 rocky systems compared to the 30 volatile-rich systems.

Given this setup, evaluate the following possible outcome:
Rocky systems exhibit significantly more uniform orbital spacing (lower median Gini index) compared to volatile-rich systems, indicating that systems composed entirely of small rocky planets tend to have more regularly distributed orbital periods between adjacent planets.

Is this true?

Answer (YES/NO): YES